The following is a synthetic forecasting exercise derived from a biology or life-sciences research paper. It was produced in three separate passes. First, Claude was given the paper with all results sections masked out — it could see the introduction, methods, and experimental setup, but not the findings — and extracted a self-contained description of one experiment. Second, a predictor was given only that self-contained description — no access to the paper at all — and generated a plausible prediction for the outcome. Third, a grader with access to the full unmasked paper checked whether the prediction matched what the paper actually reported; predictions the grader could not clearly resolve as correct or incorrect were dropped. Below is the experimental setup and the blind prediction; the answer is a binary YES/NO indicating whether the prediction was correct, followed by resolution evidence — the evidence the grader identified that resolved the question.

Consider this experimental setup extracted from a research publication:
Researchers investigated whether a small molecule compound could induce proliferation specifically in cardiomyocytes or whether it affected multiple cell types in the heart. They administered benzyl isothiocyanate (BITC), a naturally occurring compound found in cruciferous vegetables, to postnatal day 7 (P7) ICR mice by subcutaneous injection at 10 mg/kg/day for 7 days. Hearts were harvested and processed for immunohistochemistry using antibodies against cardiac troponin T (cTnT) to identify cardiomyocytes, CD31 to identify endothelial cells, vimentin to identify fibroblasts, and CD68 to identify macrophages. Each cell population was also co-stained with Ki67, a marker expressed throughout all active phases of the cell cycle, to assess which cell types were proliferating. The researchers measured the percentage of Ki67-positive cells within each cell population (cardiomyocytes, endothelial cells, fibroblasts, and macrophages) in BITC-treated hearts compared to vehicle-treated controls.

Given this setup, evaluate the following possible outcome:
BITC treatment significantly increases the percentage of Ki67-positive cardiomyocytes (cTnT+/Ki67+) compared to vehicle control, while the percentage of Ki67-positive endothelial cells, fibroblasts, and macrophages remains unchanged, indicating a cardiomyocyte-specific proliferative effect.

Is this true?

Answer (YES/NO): YES